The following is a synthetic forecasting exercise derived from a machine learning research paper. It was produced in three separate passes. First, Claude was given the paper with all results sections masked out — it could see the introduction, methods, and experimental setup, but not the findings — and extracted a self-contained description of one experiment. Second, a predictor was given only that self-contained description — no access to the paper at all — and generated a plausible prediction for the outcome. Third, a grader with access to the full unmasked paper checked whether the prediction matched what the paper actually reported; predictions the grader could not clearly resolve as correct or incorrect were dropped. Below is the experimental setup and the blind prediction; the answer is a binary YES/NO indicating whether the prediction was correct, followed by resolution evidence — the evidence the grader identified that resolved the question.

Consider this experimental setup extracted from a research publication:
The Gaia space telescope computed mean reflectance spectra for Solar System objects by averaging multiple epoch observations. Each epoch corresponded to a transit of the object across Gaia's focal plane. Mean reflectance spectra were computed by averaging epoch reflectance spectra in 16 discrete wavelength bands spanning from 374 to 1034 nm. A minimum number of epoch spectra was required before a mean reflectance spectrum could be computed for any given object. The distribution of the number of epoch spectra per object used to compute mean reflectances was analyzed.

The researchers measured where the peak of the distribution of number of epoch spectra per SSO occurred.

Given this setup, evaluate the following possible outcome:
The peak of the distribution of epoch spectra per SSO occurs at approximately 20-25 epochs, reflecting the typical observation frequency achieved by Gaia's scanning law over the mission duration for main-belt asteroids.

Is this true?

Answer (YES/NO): NO